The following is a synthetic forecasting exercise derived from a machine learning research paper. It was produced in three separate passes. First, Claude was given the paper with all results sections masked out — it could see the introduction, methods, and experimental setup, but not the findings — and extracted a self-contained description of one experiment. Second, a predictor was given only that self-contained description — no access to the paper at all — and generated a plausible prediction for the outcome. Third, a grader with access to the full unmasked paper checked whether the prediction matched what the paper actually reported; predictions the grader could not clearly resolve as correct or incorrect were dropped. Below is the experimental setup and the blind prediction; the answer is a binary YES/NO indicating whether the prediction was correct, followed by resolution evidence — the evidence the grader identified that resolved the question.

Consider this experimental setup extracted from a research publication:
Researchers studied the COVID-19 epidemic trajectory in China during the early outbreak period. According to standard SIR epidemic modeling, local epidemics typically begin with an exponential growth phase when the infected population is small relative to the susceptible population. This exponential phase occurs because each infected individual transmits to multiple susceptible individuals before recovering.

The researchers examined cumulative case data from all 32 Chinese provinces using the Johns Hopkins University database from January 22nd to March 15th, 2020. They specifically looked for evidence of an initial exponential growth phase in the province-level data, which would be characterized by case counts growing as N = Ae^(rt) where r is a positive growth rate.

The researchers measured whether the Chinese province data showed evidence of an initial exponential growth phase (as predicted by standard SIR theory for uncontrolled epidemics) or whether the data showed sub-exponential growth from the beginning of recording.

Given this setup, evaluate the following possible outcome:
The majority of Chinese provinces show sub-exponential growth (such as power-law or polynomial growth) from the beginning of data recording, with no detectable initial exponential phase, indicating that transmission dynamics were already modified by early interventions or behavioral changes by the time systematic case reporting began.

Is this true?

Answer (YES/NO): YES